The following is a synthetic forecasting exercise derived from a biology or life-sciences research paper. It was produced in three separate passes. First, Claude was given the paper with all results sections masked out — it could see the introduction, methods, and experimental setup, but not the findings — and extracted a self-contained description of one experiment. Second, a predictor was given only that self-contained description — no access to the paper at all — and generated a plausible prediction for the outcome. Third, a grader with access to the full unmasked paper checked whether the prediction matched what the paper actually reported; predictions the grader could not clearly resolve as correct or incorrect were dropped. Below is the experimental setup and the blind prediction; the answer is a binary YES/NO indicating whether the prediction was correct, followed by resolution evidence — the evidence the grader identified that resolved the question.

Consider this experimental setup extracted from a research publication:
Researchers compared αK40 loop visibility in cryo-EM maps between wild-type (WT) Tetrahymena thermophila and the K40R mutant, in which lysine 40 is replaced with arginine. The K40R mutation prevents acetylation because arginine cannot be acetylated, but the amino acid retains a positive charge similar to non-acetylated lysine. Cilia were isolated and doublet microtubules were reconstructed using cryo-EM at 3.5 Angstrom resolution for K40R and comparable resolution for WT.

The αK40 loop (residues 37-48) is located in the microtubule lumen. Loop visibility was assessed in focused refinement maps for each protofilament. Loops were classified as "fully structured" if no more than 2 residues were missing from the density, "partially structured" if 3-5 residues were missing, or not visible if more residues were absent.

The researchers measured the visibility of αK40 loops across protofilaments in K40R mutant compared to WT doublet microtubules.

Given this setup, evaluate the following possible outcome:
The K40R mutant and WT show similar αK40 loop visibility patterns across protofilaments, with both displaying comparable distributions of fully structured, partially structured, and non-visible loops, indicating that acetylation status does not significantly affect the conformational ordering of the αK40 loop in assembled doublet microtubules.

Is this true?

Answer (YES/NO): YES